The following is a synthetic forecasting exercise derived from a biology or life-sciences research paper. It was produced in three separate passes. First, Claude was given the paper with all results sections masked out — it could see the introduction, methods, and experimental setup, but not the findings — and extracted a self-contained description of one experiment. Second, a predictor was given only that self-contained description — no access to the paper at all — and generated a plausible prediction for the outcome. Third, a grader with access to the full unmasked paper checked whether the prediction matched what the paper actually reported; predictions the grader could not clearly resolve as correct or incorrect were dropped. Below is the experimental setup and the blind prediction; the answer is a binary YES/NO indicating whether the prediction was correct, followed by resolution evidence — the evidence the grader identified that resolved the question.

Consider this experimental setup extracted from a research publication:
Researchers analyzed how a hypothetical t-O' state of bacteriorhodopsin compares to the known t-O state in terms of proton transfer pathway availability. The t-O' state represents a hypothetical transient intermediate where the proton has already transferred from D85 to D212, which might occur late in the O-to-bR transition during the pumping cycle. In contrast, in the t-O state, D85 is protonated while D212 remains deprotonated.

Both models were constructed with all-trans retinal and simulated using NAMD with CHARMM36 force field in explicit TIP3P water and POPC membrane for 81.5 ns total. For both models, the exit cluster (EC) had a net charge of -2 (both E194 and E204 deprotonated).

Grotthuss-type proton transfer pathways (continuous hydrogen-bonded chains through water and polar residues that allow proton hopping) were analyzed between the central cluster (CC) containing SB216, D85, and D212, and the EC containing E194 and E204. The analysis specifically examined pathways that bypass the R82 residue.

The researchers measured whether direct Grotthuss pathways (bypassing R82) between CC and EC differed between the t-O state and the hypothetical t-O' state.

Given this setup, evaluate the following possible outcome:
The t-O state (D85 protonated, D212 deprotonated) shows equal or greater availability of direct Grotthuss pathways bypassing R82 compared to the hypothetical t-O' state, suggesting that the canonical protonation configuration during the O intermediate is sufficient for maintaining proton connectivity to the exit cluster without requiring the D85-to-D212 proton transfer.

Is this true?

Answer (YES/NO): NO